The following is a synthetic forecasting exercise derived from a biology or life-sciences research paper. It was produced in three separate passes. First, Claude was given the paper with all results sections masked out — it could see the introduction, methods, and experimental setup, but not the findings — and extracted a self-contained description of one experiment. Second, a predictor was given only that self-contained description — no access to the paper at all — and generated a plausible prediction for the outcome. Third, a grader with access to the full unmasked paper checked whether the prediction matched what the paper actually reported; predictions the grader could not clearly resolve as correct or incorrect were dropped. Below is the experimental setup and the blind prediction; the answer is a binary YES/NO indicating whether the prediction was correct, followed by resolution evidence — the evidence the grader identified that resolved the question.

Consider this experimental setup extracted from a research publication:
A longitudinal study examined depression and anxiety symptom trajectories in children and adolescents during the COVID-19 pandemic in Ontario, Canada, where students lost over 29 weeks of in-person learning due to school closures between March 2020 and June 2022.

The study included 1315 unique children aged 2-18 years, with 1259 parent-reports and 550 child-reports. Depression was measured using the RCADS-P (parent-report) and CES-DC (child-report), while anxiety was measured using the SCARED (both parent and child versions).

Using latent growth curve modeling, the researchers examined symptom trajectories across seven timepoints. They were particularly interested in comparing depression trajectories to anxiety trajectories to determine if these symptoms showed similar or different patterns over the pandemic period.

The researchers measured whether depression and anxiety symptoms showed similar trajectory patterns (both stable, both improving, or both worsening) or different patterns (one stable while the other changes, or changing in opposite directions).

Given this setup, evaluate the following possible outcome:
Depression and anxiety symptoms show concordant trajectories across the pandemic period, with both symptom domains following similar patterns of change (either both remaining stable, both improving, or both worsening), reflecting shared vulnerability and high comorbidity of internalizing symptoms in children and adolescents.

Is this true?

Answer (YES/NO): YES